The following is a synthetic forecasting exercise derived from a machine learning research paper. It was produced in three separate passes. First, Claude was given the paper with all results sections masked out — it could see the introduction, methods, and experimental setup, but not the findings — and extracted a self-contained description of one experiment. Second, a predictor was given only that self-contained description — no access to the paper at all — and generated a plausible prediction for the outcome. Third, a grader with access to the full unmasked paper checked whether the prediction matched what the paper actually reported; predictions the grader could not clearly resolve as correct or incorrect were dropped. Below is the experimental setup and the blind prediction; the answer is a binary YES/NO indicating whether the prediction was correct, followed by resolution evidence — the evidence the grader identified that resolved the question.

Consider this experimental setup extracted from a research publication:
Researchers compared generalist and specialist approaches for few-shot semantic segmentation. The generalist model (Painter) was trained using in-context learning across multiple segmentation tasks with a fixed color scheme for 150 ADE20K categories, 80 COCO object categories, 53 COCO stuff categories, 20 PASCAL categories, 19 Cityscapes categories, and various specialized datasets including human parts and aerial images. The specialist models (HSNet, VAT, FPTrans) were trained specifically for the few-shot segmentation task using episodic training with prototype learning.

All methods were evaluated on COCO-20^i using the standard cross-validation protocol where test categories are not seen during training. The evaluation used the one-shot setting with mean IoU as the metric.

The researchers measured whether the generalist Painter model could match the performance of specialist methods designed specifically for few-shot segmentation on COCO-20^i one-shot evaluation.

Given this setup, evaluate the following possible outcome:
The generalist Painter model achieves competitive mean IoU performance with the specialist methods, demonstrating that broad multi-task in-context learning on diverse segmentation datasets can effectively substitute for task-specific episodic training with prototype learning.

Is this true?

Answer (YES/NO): NO